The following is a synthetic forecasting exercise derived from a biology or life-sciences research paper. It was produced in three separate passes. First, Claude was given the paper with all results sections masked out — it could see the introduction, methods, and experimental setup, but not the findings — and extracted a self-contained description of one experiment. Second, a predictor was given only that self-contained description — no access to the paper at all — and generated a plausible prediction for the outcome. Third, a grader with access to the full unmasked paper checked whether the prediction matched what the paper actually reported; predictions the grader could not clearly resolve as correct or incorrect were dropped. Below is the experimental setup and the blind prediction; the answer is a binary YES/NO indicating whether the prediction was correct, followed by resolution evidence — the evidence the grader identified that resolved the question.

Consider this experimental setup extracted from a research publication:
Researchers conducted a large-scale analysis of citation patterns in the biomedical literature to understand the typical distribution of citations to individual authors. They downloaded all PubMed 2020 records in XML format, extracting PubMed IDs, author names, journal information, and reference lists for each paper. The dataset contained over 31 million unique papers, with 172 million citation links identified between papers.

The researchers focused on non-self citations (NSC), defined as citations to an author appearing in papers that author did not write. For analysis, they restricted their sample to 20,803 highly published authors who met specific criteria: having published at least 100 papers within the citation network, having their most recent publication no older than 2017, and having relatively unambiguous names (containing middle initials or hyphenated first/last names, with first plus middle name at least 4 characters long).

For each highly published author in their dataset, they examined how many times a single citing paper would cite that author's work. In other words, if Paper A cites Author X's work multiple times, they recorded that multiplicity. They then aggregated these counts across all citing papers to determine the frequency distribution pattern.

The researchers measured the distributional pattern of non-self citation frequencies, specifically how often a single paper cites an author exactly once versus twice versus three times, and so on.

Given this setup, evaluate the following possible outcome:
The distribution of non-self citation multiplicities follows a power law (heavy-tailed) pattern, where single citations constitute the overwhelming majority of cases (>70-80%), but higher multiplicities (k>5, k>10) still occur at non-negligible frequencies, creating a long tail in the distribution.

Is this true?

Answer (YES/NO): YES